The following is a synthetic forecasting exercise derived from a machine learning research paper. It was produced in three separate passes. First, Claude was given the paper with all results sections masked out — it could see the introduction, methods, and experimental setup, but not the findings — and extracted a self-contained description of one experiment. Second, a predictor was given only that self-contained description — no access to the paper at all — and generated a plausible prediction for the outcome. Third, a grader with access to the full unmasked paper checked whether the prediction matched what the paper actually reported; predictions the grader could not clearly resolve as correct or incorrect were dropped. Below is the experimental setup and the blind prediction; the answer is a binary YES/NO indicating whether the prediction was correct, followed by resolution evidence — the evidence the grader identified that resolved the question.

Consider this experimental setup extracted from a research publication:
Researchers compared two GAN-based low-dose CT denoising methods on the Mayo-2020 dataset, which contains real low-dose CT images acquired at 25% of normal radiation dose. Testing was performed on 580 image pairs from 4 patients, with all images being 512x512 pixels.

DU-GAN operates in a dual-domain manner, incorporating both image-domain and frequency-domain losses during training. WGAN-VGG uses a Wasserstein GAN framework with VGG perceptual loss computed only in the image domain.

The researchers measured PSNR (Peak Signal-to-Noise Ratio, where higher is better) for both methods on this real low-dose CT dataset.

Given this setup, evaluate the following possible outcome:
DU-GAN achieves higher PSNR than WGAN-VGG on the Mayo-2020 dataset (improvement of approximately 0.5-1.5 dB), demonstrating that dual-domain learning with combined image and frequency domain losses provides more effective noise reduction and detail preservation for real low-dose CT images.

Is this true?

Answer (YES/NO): NO